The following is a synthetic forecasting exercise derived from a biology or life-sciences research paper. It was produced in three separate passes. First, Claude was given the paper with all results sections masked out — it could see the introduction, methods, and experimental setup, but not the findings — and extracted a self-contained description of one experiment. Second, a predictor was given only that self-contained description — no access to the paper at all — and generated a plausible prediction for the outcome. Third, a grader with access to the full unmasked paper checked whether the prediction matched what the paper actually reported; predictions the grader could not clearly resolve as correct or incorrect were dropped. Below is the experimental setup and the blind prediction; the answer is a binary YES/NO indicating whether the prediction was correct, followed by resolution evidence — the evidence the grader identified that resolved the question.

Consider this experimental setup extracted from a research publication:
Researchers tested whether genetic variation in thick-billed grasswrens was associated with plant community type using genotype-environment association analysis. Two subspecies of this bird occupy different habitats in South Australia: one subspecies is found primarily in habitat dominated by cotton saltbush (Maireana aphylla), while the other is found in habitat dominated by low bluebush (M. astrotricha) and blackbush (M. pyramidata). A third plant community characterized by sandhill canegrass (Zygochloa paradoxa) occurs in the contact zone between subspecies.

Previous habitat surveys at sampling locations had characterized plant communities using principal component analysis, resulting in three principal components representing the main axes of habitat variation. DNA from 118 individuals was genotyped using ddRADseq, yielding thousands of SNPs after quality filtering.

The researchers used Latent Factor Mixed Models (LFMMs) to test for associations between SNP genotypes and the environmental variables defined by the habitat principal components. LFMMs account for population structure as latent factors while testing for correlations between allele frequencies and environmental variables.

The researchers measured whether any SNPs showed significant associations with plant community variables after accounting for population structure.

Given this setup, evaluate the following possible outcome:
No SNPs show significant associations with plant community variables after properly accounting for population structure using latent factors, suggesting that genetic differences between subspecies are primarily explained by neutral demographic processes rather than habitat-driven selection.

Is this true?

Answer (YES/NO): NO